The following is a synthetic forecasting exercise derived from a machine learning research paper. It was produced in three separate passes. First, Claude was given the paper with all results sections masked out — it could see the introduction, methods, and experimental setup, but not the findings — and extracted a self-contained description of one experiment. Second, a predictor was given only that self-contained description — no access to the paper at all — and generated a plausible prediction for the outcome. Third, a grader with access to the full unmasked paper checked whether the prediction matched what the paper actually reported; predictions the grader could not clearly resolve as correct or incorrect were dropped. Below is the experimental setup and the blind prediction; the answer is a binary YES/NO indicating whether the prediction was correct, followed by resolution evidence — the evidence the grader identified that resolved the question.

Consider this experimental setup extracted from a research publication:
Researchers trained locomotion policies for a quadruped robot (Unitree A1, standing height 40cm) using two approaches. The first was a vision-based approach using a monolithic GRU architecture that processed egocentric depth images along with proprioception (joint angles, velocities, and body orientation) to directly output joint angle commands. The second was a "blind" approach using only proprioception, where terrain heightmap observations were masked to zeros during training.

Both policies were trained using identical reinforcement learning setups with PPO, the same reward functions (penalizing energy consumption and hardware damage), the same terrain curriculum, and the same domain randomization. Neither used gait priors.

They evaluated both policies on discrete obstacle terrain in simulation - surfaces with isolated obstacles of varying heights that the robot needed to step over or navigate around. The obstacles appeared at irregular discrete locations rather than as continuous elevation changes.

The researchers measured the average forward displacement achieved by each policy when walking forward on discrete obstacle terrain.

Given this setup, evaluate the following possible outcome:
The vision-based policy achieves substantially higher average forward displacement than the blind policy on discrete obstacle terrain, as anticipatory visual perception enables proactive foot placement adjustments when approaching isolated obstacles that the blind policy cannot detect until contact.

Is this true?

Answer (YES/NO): NO